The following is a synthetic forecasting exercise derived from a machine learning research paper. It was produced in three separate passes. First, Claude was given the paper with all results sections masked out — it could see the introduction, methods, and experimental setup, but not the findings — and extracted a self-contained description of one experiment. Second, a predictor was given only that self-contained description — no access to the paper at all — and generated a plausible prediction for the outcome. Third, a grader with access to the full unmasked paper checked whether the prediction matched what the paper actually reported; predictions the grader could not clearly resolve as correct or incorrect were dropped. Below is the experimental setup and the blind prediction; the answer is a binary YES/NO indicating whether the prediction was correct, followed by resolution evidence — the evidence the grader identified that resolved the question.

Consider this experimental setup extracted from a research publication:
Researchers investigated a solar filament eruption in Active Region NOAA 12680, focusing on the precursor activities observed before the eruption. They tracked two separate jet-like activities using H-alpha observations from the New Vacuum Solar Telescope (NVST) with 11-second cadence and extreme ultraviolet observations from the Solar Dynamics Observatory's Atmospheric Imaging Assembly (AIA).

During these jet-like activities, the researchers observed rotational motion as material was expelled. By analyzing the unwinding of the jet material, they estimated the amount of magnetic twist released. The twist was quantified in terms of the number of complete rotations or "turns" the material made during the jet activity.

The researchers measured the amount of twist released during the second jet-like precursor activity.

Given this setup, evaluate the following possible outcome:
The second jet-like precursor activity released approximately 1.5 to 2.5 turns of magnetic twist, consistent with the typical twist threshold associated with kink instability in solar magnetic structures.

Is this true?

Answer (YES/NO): YES